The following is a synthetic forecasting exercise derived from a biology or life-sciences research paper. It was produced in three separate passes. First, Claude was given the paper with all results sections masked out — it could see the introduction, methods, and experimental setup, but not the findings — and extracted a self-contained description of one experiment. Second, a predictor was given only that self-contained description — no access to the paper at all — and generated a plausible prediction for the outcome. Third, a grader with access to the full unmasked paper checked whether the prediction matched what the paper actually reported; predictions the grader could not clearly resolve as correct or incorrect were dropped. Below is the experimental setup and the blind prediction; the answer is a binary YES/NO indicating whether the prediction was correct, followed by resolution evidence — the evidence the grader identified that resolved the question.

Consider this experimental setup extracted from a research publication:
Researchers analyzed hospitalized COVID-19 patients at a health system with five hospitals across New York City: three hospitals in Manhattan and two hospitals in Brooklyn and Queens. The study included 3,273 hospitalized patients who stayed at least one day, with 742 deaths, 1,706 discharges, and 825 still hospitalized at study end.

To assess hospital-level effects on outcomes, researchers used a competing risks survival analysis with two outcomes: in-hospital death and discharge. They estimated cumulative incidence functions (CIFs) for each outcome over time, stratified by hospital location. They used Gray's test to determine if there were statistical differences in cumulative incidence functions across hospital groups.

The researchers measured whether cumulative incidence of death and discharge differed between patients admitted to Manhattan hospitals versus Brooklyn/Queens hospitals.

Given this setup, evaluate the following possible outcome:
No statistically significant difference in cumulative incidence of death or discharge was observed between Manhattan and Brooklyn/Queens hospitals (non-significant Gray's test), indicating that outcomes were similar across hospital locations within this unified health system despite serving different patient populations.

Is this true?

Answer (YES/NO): NO